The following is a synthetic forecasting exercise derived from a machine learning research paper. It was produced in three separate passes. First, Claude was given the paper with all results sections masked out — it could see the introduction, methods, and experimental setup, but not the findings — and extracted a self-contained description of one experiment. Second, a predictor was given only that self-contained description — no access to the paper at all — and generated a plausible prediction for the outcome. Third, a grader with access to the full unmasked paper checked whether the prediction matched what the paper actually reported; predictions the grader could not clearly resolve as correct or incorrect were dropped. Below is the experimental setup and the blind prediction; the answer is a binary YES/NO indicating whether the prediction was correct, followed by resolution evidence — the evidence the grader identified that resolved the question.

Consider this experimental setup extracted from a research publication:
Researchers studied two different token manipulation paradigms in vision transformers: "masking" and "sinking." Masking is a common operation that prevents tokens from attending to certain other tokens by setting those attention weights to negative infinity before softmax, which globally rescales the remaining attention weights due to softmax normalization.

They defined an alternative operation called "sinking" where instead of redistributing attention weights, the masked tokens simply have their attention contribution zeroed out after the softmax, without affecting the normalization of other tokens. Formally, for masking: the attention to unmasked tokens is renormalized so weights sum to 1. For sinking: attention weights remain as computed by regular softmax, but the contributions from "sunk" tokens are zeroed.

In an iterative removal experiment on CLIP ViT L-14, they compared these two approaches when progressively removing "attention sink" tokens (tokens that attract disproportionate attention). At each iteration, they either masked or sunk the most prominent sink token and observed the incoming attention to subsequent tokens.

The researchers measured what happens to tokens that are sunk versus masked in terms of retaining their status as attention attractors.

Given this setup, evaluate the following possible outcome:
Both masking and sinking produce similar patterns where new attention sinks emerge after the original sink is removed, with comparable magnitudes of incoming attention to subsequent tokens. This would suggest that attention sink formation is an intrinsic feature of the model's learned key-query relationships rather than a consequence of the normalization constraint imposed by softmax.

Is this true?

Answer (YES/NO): NO